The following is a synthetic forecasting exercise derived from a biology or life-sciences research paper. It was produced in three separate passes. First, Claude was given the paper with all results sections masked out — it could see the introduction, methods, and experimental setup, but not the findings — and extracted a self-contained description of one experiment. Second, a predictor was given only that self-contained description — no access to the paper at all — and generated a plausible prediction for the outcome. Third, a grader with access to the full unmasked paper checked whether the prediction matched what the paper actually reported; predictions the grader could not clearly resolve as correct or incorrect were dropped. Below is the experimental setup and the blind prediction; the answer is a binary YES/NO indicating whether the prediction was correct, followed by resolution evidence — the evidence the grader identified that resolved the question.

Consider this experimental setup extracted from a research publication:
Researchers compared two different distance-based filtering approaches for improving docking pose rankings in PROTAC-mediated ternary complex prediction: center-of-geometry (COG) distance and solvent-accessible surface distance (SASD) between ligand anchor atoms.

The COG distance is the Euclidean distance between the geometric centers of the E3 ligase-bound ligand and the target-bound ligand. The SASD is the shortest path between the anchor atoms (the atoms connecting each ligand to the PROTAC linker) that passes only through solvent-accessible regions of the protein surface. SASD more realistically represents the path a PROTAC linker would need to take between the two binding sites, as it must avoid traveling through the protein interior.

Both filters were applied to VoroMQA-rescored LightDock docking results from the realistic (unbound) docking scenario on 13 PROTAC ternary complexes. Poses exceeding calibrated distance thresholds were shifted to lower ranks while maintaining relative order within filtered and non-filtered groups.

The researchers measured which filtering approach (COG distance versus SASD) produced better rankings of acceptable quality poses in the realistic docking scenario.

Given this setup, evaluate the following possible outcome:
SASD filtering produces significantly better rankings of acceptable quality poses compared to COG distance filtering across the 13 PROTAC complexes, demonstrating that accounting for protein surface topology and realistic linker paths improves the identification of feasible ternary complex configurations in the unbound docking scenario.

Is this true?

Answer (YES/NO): YES